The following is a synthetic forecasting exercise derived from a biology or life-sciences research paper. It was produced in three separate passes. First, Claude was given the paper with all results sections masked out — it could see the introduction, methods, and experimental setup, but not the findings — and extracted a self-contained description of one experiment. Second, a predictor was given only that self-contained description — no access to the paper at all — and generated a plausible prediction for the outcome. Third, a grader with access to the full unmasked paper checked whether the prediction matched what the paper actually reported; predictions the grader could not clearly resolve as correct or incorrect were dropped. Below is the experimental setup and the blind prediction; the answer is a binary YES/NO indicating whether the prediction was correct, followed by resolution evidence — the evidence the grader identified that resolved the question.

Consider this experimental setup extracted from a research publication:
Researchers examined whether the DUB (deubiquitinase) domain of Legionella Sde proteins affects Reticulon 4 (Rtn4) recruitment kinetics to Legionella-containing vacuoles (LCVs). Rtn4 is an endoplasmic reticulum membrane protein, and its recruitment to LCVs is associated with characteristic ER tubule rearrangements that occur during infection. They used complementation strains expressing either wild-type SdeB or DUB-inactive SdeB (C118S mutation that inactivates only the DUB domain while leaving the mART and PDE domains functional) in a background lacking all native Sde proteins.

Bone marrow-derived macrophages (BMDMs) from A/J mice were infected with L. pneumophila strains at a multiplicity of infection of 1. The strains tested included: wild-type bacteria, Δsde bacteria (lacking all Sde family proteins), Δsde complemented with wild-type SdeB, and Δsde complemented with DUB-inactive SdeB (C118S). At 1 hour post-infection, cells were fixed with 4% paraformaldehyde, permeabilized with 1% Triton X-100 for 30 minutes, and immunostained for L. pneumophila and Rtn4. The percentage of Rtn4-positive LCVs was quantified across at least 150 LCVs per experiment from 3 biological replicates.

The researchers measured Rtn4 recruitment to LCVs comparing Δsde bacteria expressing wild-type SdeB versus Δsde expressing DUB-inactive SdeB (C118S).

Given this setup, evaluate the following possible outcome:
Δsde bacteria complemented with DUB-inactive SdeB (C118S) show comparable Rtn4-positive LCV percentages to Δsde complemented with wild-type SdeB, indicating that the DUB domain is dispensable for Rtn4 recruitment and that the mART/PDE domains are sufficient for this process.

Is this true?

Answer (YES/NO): NO